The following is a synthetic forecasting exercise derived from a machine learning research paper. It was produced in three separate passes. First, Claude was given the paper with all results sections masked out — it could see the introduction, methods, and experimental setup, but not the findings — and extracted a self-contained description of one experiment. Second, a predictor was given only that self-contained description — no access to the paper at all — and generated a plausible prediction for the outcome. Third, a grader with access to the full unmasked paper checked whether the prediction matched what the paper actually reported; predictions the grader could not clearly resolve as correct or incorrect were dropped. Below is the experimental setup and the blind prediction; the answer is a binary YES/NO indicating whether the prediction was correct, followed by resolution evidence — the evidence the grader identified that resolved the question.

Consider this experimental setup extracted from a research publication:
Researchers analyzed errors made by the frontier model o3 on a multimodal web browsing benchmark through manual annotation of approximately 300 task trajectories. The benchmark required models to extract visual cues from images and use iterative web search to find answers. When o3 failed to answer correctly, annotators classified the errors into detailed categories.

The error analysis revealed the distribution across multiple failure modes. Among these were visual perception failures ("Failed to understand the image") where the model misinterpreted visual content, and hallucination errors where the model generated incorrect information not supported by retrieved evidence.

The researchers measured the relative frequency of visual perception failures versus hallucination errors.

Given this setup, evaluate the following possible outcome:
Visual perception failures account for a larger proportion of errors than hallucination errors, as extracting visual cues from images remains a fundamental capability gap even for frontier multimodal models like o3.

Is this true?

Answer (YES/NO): NO